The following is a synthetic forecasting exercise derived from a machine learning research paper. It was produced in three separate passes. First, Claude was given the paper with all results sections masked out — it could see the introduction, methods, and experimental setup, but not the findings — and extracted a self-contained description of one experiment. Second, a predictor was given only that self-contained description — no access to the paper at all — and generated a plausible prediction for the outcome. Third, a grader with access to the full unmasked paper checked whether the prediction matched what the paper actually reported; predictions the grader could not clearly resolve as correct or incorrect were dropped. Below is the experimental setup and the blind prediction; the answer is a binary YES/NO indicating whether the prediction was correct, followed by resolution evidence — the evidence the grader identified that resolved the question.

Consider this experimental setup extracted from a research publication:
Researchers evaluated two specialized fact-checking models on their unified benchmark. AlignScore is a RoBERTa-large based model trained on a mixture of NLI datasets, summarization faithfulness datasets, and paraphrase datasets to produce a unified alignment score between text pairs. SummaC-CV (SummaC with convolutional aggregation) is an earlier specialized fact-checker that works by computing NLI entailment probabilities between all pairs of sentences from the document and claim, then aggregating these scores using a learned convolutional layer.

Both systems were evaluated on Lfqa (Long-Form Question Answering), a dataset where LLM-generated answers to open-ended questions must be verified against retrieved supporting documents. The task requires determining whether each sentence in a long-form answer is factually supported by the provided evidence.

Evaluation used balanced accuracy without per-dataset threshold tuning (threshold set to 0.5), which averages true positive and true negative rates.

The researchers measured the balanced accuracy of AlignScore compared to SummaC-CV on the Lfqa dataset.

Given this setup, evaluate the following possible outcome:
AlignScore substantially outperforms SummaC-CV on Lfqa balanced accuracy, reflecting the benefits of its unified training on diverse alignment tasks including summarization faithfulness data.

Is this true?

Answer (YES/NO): YES